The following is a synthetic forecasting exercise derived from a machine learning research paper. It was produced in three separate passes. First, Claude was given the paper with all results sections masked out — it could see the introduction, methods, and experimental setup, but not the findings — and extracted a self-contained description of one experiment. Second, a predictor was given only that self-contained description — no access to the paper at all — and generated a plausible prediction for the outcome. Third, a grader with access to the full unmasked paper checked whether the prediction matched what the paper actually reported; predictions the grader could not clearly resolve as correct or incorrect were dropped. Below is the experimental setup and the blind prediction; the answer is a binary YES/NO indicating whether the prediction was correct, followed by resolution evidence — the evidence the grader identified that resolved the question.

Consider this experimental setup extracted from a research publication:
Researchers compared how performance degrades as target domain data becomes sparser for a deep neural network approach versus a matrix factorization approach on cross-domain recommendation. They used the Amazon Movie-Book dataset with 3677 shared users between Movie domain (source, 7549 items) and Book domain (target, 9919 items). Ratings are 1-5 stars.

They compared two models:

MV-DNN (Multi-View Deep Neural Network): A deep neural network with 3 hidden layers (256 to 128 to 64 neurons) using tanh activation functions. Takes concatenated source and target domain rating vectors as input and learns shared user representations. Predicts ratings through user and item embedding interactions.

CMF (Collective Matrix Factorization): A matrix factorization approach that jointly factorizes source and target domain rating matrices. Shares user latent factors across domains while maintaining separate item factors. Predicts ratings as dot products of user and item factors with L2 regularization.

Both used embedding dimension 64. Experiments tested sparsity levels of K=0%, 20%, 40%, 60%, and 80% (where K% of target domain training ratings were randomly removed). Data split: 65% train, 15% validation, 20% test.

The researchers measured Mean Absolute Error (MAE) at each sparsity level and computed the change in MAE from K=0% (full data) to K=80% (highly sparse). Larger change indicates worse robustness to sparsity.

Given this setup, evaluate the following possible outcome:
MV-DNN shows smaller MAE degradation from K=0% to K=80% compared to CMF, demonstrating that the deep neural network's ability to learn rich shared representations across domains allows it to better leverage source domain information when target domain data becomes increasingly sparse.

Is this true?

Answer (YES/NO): YES